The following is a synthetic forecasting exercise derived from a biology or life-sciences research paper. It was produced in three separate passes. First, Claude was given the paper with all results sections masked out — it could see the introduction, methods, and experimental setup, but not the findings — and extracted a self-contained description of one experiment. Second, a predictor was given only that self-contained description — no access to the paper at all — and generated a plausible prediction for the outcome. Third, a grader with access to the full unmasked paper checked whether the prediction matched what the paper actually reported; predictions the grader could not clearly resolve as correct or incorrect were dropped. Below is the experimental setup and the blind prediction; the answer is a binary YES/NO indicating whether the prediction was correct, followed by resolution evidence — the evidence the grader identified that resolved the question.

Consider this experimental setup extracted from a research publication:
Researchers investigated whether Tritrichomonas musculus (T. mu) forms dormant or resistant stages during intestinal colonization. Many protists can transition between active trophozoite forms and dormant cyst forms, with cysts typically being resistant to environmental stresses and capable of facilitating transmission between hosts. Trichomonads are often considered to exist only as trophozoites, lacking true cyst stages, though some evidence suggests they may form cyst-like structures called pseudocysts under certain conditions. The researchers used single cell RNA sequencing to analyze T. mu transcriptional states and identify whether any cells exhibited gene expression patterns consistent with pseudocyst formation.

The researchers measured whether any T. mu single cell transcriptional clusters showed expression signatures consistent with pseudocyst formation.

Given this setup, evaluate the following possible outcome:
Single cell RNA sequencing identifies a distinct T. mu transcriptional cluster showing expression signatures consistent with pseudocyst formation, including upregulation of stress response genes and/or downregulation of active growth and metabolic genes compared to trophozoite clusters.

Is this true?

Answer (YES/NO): YES